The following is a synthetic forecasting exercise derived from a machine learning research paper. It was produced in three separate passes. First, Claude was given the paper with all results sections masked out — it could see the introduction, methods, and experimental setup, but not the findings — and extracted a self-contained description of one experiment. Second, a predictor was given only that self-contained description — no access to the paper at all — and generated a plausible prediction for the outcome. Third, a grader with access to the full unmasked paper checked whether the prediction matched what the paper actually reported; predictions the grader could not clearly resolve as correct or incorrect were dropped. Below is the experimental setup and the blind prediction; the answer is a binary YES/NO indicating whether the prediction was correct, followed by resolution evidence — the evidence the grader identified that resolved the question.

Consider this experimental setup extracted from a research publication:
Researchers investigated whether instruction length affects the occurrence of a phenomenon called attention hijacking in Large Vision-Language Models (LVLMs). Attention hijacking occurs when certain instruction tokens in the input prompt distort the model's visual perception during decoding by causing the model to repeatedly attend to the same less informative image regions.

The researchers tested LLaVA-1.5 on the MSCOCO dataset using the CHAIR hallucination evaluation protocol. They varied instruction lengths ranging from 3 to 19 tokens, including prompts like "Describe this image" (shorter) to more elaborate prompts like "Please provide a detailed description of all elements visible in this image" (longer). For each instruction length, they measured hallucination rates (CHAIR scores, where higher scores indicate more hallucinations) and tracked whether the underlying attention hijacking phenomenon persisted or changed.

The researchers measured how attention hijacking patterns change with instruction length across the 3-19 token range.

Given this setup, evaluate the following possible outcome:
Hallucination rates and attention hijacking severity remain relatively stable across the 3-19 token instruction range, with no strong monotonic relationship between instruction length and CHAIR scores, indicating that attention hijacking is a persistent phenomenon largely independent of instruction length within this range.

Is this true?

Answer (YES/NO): YES